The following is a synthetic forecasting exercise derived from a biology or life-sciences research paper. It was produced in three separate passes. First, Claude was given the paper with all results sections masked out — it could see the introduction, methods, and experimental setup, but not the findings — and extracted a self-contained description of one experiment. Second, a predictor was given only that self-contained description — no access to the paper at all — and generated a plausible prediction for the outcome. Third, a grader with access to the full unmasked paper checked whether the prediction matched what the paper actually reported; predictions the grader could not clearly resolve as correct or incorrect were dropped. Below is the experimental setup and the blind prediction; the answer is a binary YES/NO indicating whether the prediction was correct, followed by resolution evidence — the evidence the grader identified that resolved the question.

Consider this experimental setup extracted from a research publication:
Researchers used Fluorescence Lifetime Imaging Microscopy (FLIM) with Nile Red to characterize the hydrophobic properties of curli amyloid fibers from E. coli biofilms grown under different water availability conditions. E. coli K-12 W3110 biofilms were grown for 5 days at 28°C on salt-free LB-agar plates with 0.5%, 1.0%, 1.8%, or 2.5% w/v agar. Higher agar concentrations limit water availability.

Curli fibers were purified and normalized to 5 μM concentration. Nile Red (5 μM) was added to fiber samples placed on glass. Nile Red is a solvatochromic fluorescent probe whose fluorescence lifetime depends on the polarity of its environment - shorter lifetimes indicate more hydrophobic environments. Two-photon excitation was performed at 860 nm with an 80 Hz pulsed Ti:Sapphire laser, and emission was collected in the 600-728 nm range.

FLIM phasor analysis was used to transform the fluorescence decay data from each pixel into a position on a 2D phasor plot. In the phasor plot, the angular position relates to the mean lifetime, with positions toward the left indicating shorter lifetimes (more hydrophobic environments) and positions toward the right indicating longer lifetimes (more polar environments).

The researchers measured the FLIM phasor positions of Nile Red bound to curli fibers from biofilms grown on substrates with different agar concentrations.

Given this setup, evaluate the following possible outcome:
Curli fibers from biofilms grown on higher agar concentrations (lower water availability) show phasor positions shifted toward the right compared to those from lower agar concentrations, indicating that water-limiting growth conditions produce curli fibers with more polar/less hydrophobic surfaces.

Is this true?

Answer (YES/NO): NO